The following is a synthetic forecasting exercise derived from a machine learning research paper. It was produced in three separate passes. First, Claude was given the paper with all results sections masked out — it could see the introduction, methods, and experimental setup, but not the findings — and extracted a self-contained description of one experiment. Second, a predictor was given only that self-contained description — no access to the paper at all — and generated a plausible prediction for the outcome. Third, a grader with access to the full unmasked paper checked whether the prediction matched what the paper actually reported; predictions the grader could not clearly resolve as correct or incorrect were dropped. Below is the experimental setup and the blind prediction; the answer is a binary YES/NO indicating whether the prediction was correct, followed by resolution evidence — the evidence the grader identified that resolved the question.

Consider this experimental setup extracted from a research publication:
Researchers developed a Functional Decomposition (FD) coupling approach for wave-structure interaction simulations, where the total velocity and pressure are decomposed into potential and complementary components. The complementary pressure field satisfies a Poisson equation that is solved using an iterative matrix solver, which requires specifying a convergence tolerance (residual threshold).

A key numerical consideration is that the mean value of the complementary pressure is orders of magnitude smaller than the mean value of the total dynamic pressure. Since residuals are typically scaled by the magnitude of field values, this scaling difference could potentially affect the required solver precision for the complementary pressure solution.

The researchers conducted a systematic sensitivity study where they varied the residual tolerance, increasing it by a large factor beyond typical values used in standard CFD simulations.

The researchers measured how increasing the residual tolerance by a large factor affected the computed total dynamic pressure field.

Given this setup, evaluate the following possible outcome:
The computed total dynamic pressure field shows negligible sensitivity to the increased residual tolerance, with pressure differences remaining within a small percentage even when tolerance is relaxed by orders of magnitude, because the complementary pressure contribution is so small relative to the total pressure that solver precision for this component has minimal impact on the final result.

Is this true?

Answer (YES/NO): YES